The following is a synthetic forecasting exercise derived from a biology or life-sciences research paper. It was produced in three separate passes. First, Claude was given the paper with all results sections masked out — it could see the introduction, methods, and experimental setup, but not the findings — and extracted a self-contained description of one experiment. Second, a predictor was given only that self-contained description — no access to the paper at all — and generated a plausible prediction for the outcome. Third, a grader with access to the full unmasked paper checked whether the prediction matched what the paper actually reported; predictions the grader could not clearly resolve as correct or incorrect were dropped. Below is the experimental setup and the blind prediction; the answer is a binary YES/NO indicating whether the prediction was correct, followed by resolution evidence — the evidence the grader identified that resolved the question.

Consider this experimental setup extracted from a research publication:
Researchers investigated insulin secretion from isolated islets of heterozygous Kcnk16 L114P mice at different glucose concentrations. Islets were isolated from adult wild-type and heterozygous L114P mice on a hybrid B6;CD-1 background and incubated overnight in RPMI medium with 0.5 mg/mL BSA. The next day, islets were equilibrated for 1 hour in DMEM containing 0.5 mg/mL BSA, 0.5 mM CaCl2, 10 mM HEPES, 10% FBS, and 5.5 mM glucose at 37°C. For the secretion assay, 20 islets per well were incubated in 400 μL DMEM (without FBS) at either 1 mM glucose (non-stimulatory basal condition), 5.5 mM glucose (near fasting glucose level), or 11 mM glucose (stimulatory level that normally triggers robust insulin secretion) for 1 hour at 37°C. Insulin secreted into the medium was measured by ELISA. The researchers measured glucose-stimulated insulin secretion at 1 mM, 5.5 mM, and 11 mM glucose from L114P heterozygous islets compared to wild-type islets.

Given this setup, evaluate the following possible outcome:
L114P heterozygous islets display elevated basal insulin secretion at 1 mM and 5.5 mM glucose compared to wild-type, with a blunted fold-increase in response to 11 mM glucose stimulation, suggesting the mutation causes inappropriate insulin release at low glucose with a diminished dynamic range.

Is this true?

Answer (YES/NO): NO